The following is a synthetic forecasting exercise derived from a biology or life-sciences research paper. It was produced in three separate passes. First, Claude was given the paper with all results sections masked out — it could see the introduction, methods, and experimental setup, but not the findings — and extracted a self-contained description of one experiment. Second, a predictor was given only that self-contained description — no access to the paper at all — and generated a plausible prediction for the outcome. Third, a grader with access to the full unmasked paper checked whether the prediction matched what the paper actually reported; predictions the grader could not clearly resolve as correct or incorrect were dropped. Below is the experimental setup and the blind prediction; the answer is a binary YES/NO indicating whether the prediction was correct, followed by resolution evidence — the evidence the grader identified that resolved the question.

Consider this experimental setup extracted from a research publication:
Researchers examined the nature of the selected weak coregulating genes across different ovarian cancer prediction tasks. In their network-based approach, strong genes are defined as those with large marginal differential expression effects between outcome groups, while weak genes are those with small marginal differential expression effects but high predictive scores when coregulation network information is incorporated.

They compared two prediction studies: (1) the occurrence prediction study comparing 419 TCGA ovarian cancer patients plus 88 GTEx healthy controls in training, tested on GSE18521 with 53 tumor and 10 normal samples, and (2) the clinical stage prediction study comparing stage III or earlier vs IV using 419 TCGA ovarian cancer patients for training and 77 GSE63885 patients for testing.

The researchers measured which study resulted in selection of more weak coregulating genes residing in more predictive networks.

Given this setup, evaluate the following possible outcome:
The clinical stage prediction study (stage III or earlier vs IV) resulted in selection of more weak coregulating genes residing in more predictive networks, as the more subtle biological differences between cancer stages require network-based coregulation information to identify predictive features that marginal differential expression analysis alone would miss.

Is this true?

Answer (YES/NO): YES